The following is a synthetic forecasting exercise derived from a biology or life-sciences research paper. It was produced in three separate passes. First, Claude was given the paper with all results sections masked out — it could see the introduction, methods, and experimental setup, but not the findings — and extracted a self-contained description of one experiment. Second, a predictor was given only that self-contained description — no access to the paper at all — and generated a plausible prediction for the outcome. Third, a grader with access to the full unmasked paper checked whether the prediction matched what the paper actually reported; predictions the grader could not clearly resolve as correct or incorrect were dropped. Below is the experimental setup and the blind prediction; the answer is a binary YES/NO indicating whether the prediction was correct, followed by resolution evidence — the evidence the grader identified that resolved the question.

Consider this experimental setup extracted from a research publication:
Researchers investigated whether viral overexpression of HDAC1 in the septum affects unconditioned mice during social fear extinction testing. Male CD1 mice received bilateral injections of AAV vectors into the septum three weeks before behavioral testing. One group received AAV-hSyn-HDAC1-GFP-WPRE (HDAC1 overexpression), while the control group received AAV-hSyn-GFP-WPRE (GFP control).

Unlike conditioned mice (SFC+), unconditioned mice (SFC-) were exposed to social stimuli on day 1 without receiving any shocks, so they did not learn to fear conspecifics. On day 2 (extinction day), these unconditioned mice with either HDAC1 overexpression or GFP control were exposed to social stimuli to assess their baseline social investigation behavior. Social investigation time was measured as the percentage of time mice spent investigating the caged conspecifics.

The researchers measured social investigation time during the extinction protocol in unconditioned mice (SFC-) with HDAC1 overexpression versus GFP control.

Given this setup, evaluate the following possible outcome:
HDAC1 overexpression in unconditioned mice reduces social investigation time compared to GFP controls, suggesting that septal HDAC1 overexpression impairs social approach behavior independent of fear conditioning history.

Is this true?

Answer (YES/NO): NO